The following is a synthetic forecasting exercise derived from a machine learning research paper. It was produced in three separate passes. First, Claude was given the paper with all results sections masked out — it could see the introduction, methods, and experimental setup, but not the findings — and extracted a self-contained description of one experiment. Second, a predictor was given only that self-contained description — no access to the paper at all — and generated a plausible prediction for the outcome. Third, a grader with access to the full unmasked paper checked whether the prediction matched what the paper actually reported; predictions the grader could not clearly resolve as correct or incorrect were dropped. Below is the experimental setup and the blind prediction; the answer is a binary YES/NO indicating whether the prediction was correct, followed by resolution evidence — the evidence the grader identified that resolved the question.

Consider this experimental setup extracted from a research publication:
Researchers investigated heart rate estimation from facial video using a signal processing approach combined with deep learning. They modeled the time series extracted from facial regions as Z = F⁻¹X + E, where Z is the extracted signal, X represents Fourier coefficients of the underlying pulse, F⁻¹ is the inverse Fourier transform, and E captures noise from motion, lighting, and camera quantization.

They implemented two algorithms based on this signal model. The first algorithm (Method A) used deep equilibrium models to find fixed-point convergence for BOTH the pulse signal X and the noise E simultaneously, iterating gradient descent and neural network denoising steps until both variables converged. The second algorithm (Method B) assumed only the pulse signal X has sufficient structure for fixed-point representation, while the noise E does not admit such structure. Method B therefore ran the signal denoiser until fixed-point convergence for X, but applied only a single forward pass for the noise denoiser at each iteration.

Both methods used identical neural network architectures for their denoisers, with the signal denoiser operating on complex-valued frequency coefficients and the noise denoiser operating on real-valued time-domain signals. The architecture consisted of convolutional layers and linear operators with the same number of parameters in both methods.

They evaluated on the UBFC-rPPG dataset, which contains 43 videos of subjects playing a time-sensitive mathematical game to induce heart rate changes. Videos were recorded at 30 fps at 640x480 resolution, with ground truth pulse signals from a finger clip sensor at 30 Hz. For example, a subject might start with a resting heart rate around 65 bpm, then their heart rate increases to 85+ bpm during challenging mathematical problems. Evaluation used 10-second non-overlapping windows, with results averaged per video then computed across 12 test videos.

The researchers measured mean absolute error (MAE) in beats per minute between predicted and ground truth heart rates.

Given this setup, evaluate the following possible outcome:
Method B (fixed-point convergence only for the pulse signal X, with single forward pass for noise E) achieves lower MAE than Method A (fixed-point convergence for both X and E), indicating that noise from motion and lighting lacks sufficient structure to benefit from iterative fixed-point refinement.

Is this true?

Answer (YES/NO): YES